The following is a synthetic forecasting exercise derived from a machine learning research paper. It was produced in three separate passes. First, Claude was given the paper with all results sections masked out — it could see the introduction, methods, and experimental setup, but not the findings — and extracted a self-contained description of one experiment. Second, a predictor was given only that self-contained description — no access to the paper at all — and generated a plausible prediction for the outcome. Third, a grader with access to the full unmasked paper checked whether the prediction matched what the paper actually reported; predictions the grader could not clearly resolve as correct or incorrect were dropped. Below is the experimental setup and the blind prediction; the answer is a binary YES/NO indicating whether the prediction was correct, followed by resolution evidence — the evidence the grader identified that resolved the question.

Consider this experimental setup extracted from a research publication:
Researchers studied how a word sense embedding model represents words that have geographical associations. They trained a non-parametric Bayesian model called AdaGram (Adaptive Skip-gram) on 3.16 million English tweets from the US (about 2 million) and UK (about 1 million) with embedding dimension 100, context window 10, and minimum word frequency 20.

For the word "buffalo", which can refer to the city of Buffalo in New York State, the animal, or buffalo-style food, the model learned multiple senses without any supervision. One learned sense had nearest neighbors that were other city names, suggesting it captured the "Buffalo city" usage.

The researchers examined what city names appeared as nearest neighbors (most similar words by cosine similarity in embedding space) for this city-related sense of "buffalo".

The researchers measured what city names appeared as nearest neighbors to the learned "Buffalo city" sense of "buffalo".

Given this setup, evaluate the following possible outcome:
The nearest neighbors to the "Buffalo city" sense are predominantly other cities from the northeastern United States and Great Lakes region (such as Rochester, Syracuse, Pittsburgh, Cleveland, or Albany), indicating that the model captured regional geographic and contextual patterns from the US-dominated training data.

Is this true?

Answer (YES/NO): NO